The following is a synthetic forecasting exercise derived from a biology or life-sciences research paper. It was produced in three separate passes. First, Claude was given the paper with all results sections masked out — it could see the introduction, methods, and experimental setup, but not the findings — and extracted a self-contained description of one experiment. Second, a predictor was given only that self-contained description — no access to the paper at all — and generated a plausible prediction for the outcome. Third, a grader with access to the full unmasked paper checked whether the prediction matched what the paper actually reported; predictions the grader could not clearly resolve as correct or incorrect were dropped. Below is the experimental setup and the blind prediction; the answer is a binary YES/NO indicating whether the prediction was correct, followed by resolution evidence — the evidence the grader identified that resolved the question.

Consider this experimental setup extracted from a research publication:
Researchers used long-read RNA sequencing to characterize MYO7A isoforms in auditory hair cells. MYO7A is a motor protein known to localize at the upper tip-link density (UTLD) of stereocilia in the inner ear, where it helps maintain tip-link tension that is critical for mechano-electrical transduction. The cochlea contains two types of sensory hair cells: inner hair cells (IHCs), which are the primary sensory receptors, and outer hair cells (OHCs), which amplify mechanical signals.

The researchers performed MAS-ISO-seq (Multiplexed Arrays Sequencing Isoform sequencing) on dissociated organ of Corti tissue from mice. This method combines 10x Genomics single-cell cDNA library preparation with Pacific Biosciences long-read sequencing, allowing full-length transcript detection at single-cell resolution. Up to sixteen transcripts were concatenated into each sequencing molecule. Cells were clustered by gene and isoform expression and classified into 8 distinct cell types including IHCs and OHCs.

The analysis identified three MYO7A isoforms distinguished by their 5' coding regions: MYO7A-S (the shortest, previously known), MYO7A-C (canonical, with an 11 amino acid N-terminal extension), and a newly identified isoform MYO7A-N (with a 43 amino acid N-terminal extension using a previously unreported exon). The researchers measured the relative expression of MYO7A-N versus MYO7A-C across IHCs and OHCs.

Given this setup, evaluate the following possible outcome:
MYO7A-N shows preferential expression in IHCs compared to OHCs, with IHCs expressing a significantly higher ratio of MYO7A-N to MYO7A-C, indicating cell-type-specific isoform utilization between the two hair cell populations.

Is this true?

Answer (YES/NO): NO